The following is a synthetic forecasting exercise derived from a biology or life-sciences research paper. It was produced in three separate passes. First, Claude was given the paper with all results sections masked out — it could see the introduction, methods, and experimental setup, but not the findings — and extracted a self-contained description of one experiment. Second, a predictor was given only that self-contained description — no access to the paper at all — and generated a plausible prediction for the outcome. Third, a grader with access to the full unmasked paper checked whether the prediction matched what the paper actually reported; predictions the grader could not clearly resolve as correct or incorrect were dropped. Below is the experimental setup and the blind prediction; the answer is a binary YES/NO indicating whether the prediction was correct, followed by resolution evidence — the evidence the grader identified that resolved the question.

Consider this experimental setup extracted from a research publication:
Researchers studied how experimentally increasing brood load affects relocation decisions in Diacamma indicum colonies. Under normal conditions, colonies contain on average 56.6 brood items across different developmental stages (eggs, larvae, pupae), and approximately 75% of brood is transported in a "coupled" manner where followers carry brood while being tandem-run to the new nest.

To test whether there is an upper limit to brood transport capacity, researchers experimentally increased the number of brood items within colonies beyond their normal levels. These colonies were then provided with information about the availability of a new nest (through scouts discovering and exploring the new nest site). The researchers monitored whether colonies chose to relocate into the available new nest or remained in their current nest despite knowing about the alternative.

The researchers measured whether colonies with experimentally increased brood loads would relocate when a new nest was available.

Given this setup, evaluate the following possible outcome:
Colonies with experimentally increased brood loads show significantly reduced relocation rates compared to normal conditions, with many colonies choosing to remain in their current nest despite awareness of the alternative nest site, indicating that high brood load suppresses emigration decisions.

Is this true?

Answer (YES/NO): YES